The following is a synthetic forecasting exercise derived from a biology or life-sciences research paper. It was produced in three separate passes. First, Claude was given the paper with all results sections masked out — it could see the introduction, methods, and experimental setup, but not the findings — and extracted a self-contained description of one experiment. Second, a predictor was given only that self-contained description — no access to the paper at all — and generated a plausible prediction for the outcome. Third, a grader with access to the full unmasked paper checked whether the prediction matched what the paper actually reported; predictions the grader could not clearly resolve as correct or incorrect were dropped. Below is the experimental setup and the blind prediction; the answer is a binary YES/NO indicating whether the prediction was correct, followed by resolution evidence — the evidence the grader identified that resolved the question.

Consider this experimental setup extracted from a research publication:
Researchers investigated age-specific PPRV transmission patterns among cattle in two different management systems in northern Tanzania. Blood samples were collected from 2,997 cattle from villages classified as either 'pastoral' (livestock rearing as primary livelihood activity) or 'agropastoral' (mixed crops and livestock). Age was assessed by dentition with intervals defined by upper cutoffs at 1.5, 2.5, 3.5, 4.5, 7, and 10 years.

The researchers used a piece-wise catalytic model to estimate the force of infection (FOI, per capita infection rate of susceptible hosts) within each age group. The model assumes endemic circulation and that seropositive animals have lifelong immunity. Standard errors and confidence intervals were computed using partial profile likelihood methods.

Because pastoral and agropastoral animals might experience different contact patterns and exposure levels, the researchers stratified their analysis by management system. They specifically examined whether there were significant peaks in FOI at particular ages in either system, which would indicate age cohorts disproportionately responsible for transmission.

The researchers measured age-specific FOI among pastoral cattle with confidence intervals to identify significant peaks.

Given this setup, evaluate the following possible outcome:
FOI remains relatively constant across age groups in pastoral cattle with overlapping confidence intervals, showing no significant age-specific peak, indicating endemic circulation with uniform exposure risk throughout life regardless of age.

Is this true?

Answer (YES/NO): NO